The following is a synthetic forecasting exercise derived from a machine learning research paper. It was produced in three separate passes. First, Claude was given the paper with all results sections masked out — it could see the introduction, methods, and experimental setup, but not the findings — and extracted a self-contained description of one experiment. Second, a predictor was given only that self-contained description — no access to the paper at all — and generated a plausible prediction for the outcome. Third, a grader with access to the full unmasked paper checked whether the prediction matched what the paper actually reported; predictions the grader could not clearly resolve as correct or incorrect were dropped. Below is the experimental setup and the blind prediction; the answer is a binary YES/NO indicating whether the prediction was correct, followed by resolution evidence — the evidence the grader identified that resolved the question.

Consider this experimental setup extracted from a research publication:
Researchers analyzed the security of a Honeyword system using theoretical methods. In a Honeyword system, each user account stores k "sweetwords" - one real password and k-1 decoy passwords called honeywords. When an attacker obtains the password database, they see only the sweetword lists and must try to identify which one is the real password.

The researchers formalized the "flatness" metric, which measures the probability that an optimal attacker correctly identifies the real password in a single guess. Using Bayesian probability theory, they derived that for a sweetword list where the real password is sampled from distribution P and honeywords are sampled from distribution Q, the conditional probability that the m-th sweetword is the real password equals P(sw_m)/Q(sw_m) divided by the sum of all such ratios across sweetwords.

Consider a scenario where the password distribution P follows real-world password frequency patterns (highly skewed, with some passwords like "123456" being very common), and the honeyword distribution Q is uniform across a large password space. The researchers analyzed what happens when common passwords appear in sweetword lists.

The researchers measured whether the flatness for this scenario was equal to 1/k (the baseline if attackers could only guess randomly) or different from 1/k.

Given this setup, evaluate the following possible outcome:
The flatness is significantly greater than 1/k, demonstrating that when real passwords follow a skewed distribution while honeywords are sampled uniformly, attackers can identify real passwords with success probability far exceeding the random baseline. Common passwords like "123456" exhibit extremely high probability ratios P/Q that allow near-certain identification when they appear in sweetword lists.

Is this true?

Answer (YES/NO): YES